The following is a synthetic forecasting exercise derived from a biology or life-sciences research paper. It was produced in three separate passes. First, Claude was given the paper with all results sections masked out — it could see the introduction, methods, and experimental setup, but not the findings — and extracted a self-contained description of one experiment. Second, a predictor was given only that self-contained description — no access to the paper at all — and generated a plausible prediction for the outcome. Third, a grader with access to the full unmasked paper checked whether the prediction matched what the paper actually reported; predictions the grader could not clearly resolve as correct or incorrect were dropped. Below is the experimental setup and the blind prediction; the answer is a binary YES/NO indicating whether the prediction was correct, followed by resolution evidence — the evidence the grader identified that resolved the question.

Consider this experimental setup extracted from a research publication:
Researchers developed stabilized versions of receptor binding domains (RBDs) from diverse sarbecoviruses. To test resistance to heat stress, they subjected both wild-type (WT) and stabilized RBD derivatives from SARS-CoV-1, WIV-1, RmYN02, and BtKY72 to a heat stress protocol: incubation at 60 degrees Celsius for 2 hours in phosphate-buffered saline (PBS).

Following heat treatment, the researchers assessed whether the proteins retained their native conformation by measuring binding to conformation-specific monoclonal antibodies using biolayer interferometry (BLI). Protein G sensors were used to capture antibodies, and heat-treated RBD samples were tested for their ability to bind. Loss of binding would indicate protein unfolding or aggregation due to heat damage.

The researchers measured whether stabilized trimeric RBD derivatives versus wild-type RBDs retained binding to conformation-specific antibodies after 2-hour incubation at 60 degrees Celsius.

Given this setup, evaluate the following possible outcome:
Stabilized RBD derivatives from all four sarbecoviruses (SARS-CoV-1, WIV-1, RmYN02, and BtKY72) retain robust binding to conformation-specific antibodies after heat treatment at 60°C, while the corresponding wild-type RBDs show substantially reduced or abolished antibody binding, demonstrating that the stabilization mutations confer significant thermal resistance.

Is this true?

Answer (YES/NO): YES